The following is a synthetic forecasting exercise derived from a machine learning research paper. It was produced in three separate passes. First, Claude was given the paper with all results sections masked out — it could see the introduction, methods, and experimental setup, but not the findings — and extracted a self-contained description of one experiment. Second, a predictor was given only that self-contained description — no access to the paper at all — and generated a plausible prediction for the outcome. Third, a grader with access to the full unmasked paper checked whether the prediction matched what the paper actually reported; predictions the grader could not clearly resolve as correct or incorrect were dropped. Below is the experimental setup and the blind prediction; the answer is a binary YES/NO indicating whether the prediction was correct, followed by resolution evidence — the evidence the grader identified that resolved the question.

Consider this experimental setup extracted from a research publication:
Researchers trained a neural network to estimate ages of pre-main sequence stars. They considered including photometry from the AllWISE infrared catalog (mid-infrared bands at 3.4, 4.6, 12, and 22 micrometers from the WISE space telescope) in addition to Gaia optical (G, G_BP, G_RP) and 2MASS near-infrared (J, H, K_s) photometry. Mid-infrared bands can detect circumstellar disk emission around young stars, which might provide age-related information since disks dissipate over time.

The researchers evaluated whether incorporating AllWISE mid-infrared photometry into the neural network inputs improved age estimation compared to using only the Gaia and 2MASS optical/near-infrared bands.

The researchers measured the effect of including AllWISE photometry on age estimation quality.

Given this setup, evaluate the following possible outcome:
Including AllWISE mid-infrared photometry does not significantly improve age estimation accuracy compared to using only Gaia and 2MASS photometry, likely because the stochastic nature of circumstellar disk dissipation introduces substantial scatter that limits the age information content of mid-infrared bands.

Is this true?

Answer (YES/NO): YES